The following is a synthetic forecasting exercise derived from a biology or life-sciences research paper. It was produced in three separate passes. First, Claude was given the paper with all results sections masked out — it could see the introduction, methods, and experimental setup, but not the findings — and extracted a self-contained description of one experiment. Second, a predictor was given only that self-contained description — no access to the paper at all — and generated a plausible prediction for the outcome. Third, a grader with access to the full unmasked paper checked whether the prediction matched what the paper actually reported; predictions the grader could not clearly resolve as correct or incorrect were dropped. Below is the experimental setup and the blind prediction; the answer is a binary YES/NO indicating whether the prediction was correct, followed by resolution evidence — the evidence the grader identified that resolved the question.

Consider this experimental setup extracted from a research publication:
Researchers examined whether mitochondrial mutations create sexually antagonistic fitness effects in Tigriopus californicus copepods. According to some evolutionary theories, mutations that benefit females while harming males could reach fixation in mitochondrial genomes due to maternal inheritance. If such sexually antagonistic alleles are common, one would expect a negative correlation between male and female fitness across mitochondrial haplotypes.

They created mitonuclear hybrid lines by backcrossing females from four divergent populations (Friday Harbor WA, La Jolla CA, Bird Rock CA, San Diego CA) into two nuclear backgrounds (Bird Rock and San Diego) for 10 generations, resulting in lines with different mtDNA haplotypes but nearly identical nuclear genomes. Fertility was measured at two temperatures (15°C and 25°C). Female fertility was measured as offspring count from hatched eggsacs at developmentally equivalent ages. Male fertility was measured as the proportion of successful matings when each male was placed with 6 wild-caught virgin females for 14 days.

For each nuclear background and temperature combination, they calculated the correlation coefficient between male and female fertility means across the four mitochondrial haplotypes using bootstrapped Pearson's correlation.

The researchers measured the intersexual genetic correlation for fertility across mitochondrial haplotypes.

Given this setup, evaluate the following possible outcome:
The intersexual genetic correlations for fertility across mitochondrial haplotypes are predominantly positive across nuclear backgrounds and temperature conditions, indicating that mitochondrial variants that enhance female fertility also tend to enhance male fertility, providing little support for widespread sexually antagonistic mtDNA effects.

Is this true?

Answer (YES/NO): YES